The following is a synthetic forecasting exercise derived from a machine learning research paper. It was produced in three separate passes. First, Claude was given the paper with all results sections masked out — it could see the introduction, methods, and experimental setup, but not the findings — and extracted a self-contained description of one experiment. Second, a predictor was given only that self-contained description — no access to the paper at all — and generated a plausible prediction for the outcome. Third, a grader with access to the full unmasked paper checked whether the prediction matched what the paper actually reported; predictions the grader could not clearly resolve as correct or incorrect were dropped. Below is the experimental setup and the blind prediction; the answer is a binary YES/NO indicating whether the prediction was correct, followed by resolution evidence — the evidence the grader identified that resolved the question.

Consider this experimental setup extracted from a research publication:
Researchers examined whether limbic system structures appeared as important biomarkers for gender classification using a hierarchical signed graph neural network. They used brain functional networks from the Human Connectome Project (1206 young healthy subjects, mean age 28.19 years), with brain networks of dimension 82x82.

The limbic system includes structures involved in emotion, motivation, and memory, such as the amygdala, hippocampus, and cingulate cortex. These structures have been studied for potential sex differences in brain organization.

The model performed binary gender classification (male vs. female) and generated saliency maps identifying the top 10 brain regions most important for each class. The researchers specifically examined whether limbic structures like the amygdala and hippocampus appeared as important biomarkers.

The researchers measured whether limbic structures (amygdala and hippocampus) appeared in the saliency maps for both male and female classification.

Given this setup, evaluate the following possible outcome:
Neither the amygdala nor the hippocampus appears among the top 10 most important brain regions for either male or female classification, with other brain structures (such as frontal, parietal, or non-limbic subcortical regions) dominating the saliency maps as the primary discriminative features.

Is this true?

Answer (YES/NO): NO